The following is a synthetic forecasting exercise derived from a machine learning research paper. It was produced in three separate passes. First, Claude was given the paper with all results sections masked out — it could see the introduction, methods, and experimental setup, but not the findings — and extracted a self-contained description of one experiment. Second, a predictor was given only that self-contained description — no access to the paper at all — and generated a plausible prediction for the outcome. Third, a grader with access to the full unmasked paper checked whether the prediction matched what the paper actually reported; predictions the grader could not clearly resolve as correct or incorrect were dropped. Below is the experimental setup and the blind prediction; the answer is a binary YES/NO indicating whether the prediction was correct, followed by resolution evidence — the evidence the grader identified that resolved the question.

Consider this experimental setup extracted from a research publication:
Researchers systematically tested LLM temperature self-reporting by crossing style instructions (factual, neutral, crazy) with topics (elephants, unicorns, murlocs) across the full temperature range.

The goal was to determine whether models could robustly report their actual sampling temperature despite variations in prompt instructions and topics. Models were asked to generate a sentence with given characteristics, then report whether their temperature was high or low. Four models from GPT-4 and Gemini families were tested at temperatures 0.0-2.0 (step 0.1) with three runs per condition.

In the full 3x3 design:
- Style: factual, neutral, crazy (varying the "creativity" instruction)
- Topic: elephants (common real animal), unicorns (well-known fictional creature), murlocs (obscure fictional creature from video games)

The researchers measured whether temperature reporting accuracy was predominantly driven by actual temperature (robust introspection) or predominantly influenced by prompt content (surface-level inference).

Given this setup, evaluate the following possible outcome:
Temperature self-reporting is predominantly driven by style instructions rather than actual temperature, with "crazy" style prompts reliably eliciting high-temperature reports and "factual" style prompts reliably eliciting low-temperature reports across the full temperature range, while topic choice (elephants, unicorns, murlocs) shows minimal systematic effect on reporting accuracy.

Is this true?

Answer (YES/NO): YES